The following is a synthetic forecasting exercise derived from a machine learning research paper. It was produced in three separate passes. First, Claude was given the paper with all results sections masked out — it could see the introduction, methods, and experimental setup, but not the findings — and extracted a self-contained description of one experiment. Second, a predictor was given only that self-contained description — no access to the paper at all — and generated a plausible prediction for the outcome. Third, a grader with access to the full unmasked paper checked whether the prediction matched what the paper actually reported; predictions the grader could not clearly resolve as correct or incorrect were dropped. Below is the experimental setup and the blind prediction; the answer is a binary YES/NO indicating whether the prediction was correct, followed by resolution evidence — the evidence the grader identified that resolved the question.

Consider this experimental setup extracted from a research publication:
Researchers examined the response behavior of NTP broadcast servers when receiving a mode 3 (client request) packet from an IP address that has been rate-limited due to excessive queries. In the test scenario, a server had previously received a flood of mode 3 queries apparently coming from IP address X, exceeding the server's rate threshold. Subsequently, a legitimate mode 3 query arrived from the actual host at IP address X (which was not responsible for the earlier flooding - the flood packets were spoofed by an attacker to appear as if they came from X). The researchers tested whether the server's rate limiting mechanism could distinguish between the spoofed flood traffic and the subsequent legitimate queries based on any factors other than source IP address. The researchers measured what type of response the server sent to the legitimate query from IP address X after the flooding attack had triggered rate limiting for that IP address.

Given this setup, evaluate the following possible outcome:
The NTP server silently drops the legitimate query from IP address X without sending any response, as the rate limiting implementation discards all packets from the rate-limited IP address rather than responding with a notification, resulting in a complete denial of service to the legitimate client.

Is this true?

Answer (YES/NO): NO